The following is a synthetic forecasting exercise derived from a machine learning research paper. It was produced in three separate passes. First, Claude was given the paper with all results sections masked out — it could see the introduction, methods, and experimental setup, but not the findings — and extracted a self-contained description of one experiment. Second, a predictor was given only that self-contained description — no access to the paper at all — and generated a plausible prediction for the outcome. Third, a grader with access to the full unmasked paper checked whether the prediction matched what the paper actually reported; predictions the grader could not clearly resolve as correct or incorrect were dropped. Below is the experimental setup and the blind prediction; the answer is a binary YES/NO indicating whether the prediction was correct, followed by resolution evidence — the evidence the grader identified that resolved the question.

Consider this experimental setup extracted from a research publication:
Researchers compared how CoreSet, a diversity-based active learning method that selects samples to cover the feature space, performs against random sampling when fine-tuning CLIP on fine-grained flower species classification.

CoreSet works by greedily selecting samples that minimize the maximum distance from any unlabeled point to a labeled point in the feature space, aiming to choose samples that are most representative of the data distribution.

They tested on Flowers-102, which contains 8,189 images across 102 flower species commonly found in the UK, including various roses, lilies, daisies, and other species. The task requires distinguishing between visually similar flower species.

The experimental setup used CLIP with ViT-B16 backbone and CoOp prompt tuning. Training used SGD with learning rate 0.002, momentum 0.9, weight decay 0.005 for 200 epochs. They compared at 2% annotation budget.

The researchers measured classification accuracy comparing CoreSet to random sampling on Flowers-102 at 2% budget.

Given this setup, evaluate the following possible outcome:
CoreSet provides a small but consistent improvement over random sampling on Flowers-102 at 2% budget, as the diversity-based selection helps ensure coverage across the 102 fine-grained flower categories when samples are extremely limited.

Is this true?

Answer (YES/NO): NO